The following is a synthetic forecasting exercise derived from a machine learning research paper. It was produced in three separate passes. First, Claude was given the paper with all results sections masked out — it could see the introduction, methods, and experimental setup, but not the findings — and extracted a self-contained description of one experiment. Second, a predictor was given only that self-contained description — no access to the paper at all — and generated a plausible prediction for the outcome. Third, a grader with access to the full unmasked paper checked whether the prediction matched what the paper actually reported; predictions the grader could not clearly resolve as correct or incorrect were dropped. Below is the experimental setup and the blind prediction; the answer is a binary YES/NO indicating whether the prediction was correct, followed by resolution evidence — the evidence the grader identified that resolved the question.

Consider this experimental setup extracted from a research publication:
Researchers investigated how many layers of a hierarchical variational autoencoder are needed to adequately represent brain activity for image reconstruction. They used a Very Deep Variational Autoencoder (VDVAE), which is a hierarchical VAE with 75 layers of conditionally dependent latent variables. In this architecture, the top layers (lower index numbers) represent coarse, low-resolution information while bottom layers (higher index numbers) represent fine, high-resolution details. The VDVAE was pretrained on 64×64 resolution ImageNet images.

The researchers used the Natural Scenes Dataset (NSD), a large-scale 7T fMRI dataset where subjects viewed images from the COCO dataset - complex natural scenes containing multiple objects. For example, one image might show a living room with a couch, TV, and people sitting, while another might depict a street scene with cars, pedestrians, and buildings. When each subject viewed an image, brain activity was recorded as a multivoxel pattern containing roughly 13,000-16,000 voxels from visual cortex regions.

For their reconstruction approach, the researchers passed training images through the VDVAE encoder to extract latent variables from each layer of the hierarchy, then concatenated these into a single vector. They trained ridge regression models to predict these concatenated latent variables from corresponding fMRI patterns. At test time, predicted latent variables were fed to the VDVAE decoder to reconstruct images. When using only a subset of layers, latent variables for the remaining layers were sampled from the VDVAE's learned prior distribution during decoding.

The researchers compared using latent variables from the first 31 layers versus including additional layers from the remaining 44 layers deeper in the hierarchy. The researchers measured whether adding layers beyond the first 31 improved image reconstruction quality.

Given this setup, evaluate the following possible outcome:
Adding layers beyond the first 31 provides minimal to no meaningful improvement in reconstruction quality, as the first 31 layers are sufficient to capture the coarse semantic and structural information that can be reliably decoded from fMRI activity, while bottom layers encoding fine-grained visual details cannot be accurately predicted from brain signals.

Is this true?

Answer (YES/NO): YES